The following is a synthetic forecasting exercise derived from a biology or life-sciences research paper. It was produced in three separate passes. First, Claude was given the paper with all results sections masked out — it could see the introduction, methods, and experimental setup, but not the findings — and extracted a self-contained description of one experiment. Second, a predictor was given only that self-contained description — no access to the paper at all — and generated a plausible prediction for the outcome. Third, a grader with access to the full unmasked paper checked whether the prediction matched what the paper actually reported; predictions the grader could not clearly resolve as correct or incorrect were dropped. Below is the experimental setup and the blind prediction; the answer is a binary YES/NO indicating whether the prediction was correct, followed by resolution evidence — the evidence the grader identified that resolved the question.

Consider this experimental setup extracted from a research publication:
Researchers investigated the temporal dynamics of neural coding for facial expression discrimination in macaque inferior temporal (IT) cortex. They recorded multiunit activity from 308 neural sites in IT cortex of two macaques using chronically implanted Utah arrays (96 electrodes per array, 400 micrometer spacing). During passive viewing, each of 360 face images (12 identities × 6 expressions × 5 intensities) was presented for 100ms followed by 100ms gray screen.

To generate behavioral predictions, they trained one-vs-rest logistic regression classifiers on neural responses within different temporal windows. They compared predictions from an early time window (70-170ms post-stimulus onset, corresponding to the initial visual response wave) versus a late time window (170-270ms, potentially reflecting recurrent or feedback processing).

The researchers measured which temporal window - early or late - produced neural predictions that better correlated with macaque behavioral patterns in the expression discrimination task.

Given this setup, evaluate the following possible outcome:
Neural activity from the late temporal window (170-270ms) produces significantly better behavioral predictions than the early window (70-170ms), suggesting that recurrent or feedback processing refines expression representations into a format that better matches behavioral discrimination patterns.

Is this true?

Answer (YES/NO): NO